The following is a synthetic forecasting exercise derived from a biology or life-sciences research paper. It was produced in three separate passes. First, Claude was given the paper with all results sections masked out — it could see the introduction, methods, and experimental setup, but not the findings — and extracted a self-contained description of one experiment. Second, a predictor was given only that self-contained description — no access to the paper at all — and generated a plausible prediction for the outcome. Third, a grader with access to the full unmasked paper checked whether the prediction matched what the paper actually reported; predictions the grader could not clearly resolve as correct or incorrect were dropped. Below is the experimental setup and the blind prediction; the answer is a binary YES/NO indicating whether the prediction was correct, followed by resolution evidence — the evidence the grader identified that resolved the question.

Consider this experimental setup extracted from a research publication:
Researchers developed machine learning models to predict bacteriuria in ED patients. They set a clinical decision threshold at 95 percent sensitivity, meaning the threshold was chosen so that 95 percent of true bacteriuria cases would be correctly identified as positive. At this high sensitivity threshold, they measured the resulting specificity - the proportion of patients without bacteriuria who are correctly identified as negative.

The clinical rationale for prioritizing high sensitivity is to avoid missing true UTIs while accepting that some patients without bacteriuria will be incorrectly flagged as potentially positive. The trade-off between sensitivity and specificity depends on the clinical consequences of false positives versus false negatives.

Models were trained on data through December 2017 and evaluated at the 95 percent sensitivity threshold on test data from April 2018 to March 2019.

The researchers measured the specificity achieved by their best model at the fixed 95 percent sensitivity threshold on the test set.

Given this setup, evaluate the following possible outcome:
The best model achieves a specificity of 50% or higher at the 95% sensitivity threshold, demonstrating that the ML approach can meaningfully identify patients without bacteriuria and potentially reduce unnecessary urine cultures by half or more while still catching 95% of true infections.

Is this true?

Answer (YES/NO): NO